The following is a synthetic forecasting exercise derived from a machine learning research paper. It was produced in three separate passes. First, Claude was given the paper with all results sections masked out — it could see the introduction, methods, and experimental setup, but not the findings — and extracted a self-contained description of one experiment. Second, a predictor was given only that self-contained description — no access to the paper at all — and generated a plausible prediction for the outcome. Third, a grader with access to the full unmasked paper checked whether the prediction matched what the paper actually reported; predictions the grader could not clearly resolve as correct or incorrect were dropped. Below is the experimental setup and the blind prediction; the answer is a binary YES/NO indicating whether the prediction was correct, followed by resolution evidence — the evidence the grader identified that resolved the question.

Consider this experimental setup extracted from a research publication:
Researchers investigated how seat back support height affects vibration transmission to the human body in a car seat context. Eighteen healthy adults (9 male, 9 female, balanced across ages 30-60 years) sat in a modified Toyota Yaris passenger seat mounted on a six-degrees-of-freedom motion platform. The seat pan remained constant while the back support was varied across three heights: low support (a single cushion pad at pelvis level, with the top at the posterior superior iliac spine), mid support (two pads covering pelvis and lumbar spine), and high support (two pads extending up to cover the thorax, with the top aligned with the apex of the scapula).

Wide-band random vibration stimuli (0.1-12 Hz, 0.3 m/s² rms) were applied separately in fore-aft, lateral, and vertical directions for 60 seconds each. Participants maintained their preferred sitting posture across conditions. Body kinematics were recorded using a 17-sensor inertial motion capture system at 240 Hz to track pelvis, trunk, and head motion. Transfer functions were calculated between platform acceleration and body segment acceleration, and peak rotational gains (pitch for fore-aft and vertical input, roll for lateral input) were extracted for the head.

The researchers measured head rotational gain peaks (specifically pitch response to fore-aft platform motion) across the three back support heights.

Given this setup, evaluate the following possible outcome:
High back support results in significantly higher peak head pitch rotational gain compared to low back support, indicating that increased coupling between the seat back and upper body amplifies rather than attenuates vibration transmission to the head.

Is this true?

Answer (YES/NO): YES